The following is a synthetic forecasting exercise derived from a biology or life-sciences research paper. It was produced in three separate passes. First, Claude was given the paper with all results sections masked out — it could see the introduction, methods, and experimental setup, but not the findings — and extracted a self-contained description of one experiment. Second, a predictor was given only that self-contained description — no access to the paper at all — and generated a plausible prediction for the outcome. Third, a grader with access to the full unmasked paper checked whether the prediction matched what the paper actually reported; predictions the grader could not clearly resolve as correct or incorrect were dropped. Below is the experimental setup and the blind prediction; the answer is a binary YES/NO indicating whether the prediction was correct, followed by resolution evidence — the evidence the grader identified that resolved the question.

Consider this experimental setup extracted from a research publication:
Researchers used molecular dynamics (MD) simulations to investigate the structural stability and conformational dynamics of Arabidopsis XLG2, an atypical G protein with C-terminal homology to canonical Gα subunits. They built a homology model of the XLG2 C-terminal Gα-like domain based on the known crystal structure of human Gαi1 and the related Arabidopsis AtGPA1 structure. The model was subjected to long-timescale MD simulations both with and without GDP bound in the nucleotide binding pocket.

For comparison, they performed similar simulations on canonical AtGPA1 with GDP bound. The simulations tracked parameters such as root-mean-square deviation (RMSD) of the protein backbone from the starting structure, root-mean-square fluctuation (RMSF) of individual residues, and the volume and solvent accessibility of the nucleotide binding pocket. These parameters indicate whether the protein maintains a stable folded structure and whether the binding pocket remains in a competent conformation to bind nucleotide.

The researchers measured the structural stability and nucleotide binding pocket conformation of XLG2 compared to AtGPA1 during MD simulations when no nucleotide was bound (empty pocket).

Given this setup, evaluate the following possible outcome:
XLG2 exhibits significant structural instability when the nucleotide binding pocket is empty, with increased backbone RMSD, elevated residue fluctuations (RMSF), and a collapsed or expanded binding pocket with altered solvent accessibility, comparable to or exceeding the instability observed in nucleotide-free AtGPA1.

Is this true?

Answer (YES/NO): YES